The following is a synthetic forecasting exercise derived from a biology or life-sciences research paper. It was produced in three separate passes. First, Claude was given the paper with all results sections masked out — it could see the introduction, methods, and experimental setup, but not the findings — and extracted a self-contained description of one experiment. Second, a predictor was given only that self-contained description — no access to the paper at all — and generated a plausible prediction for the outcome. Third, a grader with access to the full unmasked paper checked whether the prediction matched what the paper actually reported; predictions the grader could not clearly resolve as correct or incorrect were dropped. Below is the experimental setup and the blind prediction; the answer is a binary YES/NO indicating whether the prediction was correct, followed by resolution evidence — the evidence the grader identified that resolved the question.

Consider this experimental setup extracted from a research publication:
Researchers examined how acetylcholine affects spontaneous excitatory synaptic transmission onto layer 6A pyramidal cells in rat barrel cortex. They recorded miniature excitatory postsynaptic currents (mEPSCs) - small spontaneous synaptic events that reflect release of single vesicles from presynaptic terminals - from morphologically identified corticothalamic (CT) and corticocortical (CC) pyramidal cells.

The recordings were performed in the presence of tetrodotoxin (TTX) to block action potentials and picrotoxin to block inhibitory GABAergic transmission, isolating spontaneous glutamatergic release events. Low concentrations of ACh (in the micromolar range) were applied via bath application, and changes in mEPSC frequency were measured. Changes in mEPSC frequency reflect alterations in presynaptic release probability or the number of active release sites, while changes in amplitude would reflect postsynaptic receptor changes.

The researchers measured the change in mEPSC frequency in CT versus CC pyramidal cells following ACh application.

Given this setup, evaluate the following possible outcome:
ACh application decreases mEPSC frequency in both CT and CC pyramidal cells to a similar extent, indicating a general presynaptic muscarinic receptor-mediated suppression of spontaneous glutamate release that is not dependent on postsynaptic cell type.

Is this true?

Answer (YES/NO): NO